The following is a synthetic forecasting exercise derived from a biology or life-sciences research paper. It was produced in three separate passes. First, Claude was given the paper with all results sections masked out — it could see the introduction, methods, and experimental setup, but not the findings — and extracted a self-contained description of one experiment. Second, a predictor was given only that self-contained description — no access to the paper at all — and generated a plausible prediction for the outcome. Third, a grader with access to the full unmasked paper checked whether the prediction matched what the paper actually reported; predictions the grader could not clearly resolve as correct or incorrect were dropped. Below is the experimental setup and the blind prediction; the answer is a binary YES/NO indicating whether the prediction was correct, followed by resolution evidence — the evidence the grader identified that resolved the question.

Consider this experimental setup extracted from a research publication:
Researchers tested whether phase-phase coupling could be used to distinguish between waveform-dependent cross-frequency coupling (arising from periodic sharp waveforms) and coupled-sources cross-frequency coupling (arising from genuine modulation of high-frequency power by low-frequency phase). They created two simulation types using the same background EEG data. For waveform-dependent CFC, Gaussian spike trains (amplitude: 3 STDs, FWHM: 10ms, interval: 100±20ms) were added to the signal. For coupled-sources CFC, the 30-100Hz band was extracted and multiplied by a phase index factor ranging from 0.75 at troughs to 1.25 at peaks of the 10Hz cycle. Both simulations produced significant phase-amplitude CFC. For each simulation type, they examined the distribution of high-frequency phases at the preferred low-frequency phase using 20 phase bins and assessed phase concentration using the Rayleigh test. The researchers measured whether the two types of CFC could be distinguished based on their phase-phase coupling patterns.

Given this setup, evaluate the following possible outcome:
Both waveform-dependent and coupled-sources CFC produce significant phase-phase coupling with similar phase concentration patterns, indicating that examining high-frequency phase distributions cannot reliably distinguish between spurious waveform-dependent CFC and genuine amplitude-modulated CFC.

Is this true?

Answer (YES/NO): NO